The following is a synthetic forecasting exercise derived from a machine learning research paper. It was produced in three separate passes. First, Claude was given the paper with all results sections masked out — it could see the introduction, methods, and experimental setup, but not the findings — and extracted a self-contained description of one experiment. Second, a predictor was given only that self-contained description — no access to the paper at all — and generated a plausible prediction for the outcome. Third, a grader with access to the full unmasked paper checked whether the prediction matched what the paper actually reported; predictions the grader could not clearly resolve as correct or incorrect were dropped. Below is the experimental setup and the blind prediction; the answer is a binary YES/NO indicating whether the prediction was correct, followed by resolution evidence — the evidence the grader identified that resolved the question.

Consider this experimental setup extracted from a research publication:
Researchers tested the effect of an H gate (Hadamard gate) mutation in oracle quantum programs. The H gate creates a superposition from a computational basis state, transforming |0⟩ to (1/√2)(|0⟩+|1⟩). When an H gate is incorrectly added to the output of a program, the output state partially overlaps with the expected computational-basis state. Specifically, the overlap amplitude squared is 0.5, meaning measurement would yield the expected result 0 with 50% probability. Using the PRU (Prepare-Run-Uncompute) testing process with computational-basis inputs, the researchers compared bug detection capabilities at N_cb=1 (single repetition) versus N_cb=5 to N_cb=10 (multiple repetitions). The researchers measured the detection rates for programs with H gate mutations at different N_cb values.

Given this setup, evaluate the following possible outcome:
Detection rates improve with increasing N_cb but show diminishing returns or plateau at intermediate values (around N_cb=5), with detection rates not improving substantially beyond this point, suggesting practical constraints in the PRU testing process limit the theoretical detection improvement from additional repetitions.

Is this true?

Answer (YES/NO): NO